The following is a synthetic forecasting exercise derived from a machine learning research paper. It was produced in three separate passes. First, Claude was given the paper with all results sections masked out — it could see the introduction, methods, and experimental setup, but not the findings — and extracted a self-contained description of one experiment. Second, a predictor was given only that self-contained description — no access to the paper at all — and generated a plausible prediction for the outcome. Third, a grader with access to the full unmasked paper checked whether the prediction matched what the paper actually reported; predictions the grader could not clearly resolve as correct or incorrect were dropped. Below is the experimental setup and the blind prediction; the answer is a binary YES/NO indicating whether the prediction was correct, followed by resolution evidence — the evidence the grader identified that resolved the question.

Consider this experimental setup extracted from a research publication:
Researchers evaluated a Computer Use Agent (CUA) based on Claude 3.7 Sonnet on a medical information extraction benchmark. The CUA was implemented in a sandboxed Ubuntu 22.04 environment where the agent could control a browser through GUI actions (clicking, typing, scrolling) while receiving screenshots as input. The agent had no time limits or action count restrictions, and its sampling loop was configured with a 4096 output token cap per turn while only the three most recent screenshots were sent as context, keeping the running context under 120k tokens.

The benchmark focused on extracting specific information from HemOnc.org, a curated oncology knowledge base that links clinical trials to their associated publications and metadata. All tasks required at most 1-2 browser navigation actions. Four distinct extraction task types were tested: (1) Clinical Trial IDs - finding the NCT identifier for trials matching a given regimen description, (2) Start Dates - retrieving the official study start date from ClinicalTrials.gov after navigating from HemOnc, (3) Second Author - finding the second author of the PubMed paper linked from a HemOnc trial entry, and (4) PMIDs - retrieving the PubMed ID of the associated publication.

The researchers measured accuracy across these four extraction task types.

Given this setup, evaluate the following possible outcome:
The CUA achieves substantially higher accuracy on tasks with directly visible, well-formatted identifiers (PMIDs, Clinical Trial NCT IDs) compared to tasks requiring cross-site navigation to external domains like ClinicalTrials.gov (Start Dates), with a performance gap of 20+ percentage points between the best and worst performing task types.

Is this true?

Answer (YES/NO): NO